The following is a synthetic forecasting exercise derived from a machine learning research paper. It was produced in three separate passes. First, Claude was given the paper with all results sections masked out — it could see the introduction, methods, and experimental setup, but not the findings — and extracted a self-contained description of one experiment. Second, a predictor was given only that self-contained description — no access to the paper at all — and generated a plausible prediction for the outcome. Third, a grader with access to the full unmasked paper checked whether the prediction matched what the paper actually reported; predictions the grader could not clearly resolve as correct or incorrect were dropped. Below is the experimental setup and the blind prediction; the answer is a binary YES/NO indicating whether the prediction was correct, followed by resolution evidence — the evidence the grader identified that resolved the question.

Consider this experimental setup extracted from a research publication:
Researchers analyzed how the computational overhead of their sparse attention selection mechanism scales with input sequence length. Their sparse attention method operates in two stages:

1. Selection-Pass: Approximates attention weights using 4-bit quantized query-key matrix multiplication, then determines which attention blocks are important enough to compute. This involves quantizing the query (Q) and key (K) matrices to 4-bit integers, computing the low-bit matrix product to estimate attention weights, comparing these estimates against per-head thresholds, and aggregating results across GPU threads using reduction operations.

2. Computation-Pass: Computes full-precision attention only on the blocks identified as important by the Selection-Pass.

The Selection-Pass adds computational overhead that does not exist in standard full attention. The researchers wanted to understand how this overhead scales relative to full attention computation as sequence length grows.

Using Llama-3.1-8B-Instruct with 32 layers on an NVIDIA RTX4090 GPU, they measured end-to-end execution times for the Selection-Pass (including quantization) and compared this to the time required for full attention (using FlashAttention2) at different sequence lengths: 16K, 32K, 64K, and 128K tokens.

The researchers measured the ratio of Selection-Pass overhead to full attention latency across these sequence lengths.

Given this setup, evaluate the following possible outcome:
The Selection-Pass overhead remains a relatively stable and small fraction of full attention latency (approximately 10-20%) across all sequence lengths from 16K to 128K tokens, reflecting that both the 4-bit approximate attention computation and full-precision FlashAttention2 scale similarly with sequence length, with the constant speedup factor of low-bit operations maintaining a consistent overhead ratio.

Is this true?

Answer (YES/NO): NO